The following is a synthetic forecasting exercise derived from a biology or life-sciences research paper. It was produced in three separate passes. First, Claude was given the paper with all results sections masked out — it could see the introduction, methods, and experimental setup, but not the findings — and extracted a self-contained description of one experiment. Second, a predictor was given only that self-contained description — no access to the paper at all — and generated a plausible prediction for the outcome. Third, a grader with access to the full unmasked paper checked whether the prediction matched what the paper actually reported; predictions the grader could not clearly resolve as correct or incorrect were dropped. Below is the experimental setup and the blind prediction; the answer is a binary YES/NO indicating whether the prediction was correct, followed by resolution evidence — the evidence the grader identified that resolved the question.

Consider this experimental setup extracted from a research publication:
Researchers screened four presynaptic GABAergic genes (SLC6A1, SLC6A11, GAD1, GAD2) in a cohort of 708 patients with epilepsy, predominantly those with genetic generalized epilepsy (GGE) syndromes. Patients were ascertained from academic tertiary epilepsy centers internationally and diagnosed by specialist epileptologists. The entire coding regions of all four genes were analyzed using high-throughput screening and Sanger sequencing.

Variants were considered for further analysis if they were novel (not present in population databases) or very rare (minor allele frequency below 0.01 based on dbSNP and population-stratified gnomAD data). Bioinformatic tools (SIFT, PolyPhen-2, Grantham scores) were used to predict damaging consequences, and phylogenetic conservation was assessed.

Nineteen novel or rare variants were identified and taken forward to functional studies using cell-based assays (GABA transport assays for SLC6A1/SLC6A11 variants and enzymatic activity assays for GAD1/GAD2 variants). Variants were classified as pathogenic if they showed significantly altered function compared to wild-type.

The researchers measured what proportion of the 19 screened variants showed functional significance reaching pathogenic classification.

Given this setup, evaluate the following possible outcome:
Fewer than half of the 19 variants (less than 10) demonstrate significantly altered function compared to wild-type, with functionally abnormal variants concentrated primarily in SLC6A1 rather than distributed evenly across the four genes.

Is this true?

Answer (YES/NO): NO